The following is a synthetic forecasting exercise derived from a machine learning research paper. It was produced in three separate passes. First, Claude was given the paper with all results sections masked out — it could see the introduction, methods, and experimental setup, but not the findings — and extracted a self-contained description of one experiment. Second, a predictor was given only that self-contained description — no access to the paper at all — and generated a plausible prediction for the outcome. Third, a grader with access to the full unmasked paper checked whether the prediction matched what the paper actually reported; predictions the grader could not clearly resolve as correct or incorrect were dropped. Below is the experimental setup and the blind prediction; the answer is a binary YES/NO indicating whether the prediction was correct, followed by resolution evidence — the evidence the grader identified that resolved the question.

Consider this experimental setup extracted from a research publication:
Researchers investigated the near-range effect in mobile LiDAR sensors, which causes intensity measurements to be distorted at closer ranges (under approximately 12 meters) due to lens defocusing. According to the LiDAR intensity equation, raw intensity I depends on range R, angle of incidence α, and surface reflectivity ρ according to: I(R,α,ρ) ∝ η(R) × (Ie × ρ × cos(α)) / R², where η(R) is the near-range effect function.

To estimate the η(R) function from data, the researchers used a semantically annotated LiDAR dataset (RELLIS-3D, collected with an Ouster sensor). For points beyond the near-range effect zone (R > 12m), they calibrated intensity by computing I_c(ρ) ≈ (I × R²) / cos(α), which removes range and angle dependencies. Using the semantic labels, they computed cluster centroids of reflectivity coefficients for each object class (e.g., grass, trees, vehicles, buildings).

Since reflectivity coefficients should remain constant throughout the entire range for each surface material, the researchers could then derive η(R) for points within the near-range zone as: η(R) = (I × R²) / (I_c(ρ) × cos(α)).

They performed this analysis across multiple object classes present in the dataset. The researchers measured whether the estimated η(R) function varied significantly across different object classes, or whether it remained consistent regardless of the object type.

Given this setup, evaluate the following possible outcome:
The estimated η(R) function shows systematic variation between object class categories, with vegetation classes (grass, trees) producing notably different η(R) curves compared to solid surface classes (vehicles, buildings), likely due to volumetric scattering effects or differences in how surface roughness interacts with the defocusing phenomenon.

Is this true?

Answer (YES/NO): NO